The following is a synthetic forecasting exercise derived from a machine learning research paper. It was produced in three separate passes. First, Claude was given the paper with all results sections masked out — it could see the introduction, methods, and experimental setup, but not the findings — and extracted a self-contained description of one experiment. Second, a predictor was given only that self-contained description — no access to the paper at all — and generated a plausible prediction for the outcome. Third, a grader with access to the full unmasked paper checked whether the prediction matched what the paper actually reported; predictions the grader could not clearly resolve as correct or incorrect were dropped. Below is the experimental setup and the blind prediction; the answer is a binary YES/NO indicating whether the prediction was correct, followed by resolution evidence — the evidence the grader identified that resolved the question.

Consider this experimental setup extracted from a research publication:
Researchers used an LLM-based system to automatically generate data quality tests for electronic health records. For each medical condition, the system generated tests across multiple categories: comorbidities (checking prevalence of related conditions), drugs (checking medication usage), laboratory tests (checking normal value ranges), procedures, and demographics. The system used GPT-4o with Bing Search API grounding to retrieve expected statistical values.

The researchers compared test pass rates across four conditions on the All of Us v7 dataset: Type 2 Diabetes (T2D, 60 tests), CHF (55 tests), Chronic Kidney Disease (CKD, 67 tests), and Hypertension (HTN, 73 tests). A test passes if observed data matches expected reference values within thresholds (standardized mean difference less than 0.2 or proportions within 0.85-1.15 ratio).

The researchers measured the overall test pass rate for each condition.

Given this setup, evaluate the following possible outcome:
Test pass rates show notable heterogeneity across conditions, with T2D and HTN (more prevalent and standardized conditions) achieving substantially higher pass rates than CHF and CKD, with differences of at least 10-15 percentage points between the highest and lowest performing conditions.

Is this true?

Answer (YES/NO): NO